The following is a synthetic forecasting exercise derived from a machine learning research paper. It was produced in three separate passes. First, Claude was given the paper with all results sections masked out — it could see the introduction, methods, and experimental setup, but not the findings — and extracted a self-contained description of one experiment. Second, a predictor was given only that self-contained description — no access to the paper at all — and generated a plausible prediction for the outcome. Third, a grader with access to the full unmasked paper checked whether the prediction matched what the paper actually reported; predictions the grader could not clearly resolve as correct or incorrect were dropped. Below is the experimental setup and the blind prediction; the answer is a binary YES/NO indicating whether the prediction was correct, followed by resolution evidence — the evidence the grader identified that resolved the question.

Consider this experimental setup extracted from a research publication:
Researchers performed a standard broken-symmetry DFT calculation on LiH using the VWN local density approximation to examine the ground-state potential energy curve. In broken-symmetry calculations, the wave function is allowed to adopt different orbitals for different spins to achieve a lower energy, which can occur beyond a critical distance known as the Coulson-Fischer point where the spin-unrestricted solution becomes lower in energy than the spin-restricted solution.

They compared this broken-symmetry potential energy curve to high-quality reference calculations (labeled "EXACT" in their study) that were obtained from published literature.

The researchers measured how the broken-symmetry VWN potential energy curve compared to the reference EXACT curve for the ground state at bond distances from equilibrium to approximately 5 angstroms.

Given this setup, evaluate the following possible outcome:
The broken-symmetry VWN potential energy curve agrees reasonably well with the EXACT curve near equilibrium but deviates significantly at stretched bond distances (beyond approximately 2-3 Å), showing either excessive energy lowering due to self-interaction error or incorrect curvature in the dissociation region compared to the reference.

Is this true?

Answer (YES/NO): NO